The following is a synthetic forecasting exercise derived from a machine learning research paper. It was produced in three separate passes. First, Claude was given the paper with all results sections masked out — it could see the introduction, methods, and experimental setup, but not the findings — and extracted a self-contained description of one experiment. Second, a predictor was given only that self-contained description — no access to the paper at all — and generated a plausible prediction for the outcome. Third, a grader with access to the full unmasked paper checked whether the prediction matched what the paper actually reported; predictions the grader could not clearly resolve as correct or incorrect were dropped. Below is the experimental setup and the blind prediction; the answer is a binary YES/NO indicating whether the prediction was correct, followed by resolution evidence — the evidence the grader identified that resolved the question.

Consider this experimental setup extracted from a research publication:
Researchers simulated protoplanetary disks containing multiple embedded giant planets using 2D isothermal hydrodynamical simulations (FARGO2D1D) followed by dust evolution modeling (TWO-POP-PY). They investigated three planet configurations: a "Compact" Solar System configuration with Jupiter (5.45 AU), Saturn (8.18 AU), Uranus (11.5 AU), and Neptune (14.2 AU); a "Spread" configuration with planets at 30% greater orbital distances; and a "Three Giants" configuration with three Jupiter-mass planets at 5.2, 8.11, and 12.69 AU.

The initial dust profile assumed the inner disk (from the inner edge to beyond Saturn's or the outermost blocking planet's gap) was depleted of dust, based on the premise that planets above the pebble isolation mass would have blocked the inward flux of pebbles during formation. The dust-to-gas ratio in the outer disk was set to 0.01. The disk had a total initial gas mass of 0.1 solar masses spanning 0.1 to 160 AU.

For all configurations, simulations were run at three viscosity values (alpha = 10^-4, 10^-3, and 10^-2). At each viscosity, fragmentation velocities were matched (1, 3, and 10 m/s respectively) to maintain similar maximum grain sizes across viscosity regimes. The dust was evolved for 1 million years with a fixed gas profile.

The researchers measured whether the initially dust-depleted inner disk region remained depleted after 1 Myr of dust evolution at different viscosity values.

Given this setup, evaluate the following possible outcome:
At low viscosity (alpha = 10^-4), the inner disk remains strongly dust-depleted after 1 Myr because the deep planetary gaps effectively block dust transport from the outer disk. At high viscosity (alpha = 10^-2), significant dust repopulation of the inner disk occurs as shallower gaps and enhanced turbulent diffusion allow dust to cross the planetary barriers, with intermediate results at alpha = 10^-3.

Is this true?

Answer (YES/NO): YES